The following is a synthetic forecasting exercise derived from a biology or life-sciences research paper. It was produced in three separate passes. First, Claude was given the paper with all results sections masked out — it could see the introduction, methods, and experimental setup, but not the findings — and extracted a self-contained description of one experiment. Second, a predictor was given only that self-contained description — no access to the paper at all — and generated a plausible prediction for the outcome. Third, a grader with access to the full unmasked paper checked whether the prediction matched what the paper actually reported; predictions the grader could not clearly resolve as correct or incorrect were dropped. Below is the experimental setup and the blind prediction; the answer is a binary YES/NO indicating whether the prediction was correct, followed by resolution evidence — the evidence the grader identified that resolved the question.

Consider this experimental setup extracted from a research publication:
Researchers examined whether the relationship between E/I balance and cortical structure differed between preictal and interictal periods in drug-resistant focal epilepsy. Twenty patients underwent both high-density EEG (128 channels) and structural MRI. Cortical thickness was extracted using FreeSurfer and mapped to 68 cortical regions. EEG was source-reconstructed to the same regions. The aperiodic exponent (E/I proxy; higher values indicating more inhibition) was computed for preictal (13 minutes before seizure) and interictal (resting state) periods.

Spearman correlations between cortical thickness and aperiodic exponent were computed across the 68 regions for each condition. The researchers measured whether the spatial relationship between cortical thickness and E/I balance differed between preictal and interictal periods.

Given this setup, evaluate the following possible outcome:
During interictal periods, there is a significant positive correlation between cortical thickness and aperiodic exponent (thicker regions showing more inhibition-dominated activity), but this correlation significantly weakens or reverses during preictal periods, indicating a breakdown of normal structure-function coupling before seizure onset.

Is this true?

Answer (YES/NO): NO